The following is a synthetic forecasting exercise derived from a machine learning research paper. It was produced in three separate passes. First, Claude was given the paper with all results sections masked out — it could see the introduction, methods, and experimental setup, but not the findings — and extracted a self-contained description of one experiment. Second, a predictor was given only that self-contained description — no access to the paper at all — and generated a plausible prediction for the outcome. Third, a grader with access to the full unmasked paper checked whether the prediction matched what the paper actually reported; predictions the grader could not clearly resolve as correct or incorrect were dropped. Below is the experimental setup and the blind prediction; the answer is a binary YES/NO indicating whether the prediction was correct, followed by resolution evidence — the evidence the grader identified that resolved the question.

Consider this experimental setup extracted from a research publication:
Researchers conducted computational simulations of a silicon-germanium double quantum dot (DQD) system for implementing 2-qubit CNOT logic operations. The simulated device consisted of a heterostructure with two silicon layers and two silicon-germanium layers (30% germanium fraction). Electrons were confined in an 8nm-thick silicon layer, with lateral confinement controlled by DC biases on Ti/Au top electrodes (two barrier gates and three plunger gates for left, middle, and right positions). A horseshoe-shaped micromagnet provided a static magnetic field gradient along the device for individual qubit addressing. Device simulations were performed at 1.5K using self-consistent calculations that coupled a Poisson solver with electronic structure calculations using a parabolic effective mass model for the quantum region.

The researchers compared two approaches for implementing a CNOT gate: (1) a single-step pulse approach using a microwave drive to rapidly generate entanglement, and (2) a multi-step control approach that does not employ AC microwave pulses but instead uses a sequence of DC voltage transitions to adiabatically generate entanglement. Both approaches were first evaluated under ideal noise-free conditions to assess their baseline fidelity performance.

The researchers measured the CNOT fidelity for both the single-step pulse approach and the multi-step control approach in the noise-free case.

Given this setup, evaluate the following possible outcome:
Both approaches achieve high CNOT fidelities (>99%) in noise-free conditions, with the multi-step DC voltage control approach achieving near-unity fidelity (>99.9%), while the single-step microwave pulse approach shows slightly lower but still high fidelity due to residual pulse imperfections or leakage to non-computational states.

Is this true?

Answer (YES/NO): NO